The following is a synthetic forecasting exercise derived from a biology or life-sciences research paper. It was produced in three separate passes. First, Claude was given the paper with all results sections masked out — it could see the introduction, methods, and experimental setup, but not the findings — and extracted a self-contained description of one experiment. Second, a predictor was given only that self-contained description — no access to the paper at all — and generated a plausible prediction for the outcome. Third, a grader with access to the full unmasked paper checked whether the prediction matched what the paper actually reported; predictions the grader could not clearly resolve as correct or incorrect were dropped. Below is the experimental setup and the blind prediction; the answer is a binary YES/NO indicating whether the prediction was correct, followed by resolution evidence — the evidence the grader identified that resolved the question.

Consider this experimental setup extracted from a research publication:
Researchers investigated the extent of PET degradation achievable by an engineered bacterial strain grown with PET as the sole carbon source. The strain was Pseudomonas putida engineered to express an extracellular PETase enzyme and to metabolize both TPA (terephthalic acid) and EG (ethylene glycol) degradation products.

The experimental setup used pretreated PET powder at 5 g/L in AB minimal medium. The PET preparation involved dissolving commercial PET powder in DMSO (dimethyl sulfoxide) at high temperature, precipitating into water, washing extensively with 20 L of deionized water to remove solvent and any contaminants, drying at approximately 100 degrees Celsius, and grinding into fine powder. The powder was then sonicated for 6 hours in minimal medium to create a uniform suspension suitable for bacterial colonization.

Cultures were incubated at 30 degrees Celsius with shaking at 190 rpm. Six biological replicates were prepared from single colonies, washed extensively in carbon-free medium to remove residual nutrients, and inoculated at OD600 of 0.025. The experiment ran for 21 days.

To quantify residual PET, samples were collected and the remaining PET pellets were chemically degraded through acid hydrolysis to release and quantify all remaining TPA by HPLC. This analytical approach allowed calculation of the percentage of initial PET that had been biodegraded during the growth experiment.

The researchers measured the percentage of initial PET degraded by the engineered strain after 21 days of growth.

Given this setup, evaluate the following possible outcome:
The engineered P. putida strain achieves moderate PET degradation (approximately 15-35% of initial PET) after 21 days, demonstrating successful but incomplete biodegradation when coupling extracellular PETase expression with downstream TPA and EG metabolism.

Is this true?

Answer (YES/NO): NO